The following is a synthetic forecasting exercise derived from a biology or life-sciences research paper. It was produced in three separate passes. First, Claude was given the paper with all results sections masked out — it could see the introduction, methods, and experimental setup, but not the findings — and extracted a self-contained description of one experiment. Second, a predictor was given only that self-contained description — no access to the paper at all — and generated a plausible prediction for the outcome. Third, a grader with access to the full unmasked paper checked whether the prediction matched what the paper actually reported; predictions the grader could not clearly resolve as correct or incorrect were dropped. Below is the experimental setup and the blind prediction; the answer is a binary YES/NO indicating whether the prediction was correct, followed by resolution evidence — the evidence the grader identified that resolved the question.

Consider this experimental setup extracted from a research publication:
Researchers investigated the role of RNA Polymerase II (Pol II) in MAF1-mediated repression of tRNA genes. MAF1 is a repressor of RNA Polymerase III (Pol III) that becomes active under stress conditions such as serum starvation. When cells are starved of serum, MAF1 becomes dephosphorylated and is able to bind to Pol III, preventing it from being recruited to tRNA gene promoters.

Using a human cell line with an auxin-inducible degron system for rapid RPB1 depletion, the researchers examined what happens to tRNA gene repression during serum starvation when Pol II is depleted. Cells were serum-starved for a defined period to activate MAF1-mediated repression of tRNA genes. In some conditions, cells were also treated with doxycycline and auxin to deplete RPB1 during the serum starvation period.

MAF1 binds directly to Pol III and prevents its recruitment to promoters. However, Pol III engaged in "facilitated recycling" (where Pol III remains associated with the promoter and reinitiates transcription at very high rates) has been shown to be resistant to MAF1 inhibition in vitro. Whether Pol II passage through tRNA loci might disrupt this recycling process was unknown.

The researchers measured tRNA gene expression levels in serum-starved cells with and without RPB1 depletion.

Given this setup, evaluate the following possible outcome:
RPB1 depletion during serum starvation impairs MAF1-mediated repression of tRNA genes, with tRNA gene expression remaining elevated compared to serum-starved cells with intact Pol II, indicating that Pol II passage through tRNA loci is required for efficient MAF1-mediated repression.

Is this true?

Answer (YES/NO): YES